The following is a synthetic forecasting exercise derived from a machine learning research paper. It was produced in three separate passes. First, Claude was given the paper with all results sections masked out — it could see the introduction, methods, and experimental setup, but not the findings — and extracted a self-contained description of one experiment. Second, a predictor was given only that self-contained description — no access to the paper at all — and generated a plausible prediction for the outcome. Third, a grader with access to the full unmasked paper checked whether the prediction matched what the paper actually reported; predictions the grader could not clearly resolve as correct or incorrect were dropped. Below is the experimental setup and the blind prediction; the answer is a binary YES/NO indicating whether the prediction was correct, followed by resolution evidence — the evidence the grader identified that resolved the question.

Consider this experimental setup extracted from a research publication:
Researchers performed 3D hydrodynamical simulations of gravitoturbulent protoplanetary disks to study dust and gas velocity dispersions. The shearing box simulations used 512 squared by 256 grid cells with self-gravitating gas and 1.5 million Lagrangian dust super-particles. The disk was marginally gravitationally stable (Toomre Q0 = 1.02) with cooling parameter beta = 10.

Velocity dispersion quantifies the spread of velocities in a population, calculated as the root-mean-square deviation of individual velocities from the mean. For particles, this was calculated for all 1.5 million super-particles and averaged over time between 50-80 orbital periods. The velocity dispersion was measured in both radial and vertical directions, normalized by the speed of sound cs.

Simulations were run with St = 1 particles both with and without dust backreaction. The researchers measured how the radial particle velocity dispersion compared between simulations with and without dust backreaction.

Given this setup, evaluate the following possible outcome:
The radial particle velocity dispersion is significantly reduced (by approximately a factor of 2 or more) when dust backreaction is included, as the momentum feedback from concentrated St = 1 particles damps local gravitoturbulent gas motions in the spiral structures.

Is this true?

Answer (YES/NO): NO